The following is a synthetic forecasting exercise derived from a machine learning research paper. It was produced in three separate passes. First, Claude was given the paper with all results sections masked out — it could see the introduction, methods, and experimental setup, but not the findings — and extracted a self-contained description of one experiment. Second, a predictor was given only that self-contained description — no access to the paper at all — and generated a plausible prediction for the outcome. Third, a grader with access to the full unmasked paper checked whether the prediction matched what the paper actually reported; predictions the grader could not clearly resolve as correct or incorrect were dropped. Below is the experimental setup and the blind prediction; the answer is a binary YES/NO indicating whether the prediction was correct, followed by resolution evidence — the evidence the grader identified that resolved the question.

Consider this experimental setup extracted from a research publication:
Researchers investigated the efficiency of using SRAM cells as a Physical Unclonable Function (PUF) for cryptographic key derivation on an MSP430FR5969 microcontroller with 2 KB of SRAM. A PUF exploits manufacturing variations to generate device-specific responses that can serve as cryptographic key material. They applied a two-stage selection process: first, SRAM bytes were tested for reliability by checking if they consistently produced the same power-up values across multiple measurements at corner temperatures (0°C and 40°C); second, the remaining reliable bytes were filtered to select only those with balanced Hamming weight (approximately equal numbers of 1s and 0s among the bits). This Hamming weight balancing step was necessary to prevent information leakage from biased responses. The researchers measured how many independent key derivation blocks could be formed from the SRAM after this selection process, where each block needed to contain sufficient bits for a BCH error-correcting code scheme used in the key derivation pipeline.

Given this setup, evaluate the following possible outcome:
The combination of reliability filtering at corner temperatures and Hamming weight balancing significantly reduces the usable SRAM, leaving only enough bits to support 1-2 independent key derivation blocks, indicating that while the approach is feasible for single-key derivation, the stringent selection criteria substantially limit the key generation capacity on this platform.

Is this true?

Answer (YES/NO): NO